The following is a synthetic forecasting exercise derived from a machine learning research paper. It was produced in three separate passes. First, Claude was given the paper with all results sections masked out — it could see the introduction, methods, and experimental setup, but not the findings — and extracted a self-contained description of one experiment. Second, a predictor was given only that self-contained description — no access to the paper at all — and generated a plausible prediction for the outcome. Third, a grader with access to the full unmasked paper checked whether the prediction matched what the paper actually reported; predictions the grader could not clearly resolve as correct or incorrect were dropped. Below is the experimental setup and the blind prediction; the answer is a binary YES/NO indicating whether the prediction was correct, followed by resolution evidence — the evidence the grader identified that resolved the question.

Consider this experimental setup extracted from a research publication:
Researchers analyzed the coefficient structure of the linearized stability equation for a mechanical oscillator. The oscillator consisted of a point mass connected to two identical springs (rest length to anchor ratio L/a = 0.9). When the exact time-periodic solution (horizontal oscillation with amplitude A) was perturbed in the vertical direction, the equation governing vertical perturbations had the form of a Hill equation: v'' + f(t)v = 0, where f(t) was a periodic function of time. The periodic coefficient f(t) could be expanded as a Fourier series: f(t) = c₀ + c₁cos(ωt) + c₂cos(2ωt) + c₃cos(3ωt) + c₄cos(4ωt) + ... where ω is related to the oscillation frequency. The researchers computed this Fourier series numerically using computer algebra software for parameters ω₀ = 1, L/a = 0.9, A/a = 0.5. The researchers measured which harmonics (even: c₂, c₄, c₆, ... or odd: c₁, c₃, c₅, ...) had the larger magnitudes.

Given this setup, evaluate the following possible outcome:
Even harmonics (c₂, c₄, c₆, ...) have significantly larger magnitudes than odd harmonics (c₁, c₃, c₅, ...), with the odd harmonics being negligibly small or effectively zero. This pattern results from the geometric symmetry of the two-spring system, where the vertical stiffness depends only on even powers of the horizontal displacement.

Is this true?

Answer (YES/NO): YES